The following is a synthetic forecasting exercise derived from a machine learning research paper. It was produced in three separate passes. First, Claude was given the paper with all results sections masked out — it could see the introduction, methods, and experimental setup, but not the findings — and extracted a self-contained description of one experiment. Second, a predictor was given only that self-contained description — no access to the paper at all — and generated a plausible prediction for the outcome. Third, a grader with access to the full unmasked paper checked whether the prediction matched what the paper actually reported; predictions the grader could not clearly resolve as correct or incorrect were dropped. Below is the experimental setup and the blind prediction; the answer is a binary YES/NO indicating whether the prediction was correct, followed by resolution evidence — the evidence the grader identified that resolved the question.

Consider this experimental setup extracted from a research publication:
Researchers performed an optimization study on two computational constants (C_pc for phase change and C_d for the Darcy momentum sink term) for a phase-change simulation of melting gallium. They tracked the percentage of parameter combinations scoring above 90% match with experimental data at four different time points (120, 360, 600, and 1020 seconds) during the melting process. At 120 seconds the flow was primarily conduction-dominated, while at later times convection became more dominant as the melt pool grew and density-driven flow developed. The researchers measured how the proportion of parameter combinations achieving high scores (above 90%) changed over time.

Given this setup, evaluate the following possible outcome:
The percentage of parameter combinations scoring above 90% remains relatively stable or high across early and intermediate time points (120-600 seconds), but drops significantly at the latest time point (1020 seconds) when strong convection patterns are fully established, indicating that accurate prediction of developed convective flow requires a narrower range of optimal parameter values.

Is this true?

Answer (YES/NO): NO